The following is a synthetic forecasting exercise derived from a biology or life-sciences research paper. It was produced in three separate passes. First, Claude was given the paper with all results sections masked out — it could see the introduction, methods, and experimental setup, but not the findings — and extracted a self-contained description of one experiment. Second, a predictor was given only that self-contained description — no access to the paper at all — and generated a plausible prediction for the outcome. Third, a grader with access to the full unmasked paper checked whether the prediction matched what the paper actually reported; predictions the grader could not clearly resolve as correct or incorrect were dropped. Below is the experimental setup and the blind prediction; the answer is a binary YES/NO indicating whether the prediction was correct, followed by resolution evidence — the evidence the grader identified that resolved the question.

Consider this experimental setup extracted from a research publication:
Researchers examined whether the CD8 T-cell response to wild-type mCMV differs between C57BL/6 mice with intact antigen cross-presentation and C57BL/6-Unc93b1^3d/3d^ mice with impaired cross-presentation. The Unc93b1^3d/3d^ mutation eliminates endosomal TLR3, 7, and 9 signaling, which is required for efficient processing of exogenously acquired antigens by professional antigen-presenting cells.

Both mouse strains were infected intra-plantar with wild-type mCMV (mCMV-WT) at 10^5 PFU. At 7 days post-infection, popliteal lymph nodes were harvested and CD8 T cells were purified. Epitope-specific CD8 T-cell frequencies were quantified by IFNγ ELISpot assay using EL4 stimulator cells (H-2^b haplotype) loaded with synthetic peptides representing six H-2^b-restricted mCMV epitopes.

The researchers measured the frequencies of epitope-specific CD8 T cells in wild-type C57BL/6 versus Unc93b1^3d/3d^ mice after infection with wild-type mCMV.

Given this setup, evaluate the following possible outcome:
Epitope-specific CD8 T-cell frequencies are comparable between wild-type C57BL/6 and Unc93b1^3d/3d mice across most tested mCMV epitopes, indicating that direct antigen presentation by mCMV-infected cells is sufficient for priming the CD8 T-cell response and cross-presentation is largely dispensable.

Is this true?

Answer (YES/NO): YES